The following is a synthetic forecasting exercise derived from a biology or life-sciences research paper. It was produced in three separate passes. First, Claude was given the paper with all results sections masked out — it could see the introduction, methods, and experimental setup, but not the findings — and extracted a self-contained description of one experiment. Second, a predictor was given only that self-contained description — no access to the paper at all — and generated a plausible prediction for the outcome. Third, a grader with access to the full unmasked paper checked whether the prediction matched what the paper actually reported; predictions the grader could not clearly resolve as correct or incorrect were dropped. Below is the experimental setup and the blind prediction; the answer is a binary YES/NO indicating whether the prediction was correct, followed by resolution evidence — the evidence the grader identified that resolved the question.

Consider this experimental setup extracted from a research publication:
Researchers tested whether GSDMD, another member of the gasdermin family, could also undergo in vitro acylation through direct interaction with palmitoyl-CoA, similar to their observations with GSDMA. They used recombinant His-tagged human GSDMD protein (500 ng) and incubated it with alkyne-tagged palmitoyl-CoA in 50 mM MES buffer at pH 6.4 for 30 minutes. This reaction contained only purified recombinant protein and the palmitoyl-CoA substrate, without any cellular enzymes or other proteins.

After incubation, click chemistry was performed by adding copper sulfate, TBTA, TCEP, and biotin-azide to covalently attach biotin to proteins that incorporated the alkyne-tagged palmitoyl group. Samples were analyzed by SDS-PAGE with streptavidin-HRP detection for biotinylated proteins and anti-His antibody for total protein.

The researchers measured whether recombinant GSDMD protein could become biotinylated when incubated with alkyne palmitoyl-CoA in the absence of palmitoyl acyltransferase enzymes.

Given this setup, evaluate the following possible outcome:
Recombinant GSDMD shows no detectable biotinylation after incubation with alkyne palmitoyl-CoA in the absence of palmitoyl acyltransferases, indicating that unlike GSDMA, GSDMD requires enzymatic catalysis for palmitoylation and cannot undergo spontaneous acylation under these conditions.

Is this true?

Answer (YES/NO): NO